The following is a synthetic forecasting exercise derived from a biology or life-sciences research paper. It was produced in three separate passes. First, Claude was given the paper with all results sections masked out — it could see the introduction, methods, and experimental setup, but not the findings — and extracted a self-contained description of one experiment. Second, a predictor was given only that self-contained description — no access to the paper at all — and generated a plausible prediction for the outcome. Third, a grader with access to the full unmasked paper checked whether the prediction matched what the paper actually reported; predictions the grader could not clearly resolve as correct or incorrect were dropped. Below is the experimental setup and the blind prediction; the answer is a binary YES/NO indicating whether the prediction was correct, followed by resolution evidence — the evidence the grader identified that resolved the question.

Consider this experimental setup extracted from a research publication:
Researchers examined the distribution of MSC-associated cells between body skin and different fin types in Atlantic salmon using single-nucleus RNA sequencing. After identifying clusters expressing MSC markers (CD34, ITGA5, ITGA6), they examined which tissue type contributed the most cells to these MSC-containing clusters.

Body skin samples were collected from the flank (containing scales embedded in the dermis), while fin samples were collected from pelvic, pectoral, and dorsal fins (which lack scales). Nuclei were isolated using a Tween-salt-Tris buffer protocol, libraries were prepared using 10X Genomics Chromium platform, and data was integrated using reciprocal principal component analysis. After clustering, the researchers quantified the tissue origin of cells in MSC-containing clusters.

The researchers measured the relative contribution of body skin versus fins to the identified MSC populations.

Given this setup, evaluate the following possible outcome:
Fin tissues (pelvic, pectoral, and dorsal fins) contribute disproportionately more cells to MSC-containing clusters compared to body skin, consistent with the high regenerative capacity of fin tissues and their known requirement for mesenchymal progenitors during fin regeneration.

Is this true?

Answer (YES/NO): YES